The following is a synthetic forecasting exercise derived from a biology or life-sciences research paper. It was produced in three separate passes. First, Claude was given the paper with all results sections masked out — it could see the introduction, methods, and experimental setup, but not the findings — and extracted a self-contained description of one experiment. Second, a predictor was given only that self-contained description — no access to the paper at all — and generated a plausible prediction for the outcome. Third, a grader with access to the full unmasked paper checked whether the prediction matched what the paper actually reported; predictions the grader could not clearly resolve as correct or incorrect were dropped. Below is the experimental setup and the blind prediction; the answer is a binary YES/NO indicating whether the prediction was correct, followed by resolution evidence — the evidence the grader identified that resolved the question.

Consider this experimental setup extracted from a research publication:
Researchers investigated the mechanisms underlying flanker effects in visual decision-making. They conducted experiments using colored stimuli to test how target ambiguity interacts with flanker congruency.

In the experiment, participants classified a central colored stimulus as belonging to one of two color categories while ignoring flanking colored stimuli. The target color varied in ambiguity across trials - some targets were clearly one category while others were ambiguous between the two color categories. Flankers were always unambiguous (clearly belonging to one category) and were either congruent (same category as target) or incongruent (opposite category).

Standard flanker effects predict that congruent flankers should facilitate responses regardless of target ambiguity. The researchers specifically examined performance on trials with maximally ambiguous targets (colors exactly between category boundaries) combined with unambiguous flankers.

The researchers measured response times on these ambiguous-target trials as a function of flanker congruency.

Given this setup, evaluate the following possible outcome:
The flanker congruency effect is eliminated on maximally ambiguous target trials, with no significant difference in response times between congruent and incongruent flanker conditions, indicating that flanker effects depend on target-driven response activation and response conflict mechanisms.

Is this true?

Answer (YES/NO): NO